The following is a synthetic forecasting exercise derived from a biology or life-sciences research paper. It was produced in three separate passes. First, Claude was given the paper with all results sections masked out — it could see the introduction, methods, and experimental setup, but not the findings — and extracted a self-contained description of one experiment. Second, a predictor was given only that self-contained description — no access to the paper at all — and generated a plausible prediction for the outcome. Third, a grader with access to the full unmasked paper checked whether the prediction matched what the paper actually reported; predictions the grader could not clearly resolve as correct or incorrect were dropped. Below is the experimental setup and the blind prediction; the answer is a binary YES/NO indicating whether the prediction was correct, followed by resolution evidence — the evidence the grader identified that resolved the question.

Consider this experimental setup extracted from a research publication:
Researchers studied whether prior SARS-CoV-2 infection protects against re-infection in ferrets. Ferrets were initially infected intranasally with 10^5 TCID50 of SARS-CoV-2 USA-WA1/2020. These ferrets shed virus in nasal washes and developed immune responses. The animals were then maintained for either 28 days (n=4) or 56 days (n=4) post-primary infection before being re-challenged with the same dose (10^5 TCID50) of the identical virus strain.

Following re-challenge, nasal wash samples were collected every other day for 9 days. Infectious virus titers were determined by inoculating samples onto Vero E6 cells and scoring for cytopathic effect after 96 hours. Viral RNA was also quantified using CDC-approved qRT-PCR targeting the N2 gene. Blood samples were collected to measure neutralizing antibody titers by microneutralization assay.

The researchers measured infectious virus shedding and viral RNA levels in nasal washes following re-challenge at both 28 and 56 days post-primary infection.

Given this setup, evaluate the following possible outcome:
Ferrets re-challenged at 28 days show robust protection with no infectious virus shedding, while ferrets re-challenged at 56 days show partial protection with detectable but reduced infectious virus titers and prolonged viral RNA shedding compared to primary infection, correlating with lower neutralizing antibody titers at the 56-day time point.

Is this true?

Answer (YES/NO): NO